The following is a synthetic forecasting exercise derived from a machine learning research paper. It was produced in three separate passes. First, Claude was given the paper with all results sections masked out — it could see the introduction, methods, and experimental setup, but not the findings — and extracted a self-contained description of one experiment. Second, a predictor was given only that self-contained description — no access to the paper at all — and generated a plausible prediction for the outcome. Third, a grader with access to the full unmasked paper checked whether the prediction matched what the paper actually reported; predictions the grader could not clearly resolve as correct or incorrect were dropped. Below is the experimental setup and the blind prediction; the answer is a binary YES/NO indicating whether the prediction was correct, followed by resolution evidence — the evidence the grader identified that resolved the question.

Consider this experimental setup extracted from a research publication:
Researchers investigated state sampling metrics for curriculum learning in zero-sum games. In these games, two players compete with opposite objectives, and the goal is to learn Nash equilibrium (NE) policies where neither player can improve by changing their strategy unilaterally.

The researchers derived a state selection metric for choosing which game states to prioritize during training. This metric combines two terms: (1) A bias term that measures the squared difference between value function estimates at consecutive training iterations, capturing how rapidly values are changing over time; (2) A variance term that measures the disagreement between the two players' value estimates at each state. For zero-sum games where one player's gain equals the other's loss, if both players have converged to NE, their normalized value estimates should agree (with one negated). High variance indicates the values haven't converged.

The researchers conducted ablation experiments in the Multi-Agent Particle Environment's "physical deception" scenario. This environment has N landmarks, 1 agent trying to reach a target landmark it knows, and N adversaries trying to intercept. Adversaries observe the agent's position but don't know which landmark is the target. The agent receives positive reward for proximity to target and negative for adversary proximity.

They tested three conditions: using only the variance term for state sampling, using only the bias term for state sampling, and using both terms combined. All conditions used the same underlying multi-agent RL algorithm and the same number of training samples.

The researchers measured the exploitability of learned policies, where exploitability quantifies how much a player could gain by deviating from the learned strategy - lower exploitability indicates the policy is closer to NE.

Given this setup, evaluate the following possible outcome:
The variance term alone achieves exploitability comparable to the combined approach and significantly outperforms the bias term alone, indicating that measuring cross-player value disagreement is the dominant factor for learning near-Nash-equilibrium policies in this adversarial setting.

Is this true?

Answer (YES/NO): NO